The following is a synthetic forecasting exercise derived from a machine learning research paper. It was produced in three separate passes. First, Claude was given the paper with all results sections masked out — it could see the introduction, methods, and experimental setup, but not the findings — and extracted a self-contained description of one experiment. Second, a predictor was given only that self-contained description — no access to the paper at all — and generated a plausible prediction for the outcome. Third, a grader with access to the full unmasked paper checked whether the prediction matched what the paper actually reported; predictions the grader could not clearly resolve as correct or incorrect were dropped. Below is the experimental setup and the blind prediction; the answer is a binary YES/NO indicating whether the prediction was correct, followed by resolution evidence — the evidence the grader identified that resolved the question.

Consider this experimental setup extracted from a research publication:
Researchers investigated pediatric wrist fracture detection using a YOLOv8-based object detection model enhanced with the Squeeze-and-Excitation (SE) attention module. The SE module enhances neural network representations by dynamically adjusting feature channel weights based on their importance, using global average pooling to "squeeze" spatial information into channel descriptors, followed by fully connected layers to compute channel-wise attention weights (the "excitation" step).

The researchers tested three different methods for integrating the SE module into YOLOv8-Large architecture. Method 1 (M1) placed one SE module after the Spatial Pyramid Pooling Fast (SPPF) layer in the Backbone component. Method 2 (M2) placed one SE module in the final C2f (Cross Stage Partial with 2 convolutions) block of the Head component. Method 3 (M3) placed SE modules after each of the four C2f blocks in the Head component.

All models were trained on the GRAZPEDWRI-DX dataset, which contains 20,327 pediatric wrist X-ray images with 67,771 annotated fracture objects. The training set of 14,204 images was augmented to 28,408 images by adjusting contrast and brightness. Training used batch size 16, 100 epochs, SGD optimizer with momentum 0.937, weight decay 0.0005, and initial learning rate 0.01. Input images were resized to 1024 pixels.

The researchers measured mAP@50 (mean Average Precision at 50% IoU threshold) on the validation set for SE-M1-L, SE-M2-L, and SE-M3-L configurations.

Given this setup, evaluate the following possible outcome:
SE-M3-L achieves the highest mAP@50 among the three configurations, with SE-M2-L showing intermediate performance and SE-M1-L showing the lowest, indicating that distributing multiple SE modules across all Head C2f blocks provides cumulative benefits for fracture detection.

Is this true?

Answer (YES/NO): NO